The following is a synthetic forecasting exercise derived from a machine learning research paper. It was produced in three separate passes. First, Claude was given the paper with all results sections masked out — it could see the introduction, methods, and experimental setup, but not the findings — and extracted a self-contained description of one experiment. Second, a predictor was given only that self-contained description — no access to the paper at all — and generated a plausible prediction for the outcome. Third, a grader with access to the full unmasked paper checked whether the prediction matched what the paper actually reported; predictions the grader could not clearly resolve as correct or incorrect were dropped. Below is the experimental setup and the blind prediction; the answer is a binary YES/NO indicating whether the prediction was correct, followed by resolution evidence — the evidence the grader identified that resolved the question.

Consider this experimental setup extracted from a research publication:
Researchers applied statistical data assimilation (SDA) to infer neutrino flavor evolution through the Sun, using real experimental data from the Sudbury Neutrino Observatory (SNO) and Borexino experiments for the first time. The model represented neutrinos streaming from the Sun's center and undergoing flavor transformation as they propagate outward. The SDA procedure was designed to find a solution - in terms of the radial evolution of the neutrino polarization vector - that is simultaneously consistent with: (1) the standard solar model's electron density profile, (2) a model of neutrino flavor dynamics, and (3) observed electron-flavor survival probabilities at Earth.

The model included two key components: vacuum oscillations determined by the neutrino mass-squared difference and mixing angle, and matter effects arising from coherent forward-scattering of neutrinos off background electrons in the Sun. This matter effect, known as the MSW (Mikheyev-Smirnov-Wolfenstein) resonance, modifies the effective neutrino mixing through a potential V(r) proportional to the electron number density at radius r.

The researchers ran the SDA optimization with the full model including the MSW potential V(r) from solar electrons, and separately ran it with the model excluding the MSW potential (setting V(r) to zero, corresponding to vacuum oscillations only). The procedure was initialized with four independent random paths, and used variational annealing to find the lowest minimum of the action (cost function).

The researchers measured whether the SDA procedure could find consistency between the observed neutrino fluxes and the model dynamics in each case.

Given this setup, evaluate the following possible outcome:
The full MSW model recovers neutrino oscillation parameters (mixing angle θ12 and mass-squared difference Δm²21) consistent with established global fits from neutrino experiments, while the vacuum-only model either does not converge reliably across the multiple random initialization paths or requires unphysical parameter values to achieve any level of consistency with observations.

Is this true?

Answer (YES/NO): NO